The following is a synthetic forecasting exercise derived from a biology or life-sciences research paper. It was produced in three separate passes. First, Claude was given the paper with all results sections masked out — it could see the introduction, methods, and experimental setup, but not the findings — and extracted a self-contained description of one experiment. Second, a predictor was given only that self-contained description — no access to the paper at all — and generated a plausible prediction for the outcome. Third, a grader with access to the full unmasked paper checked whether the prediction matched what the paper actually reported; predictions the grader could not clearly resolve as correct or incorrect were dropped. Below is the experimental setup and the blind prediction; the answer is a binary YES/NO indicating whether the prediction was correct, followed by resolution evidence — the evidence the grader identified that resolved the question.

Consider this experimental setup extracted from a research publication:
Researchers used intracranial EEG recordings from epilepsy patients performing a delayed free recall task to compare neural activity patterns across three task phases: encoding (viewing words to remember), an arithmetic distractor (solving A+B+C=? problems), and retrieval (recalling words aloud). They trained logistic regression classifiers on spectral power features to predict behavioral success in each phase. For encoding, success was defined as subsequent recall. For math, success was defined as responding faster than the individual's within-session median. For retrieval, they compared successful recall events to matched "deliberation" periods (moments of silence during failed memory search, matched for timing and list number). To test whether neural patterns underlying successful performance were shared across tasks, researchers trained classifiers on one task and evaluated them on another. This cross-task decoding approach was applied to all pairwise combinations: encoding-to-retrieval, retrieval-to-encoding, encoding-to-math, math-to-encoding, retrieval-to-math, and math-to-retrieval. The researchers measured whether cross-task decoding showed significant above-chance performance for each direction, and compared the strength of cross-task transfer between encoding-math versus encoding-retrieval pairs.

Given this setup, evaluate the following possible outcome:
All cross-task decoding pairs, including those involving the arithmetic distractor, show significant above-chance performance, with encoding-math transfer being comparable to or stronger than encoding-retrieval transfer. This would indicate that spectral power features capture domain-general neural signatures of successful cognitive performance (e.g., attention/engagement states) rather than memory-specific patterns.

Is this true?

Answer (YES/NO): NO